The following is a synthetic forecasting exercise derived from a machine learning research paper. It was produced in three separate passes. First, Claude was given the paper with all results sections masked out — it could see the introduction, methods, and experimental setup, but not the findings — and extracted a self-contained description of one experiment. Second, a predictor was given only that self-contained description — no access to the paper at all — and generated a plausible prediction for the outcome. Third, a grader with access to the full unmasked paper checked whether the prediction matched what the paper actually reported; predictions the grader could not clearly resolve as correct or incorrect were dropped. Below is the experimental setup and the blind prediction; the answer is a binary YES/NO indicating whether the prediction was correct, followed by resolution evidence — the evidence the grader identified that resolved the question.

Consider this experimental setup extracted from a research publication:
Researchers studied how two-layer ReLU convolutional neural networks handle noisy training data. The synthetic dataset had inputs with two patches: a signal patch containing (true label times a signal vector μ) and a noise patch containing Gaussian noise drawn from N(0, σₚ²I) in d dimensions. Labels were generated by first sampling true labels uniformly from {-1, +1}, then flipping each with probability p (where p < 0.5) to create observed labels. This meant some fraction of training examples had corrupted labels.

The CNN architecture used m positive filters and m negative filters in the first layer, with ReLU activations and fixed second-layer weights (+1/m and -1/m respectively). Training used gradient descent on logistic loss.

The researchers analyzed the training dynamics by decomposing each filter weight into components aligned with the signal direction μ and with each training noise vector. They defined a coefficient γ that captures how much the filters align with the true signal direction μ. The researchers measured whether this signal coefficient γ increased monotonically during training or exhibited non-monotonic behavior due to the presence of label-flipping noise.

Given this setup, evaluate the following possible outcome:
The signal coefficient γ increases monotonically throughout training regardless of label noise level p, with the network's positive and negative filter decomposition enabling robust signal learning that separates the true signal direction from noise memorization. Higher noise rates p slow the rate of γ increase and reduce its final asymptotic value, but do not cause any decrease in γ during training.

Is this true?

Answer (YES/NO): YES